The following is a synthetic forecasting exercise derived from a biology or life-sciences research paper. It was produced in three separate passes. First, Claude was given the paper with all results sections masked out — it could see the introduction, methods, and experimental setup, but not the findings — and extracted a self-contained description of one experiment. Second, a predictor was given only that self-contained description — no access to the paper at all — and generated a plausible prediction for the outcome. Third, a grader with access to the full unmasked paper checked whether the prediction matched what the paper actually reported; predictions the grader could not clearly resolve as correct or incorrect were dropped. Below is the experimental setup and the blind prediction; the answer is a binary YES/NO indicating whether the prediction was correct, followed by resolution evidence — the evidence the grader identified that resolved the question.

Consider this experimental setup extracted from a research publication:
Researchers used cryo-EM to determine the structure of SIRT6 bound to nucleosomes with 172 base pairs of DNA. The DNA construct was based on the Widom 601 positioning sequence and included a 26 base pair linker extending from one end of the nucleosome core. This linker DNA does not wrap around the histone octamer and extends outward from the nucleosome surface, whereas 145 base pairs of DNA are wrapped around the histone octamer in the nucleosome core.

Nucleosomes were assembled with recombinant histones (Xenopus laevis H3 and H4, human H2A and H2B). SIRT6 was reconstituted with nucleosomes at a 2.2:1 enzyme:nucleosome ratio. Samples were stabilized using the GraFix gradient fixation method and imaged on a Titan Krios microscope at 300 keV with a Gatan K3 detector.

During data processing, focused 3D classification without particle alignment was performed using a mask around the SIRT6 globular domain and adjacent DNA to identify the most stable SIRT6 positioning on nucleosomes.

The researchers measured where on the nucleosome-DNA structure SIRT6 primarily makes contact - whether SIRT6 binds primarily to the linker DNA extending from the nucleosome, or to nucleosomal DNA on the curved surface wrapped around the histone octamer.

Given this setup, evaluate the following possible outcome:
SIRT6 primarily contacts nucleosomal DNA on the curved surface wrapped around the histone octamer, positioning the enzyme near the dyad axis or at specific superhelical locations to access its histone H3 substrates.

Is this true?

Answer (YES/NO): YES